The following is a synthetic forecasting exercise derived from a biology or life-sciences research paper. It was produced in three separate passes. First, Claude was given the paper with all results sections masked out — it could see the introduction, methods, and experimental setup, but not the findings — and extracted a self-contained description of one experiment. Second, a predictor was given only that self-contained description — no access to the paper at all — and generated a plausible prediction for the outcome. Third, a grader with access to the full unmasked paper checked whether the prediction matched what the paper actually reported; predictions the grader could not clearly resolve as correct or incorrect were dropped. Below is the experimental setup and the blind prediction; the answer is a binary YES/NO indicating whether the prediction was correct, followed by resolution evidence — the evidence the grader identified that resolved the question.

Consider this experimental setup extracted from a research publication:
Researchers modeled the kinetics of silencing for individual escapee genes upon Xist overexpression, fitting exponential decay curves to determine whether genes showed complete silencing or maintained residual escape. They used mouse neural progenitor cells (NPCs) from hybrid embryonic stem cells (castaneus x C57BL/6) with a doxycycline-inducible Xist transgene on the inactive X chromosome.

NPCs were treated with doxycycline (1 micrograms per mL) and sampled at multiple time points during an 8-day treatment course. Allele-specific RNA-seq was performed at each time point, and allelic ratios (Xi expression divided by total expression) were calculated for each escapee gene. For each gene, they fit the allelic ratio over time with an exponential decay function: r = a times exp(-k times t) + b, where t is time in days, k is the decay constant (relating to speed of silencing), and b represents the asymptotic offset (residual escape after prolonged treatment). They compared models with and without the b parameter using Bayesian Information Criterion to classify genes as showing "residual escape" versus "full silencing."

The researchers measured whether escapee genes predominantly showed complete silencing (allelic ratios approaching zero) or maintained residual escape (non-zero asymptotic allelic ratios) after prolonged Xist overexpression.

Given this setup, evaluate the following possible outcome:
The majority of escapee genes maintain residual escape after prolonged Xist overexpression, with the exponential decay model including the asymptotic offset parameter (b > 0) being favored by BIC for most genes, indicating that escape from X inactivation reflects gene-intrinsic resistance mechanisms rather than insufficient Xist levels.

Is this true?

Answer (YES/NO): NO